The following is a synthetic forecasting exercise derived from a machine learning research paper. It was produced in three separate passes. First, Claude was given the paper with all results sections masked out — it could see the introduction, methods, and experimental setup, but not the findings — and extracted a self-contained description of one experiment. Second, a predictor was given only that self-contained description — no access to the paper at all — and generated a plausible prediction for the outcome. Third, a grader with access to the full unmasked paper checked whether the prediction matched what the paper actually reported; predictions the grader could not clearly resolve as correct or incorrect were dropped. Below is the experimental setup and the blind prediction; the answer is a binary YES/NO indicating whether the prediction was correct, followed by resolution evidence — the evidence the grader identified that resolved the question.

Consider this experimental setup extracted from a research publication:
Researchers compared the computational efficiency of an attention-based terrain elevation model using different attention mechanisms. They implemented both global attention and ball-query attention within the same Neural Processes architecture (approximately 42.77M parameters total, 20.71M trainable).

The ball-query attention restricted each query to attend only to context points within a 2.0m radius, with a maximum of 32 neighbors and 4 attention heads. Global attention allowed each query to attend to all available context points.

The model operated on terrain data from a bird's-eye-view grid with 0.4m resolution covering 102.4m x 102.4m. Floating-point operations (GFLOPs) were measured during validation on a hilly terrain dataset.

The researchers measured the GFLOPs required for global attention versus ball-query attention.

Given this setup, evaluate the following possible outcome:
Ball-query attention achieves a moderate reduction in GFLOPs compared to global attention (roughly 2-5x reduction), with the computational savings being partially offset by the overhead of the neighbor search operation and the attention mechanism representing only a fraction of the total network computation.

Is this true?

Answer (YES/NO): NO